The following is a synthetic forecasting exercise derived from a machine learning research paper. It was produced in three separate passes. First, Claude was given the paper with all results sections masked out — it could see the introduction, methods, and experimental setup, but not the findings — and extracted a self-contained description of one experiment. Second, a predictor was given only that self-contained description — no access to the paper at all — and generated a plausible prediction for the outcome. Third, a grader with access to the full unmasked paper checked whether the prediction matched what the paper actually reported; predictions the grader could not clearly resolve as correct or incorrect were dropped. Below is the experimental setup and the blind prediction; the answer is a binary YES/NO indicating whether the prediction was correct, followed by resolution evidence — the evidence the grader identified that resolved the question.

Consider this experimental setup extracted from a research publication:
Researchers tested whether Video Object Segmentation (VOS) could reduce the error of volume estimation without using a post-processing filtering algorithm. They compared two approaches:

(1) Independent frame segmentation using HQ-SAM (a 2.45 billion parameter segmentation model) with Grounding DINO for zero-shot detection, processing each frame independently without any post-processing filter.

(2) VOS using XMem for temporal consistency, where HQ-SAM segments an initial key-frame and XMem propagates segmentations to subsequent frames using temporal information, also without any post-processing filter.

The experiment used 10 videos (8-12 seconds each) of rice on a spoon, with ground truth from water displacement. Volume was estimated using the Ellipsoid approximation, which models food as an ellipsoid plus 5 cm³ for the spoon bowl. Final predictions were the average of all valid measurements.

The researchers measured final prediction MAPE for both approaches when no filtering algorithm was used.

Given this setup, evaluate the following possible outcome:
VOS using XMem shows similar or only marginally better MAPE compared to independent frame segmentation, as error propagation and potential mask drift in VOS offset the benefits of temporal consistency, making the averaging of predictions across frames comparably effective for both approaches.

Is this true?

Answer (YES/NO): NO